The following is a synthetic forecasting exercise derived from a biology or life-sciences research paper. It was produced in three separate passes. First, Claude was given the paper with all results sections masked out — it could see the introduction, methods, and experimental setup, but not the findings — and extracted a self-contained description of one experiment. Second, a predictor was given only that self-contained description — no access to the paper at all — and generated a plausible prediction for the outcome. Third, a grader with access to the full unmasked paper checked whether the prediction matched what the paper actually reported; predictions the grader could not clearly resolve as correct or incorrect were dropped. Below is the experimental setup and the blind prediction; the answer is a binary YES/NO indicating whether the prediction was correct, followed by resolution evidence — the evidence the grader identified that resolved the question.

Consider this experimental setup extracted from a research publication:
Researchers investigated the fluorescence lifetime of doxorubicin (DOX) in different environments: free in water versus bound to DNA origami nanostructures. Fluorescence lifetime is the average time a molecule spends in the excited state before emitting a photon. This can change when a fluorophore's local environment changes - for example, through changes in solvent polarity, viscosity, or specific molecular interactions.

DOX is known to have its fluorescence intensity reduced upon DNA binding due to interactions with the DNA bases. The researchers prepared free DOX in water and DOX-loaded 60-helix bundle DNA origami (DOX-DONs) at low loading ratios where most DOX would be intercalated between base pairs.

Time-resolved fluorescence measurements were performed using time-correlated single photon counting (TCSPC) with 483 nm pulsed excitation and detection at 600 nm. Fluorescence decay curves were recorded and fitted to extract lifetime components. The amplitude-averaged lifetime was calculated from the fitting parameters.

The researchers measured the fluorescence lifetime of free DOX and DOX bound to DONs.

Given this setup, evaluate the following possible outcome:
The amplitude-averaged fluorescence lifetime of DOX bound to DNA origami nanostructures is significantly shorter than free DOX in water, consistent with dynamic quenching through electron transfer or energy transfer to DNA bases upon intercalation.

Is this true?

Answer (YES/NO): YES